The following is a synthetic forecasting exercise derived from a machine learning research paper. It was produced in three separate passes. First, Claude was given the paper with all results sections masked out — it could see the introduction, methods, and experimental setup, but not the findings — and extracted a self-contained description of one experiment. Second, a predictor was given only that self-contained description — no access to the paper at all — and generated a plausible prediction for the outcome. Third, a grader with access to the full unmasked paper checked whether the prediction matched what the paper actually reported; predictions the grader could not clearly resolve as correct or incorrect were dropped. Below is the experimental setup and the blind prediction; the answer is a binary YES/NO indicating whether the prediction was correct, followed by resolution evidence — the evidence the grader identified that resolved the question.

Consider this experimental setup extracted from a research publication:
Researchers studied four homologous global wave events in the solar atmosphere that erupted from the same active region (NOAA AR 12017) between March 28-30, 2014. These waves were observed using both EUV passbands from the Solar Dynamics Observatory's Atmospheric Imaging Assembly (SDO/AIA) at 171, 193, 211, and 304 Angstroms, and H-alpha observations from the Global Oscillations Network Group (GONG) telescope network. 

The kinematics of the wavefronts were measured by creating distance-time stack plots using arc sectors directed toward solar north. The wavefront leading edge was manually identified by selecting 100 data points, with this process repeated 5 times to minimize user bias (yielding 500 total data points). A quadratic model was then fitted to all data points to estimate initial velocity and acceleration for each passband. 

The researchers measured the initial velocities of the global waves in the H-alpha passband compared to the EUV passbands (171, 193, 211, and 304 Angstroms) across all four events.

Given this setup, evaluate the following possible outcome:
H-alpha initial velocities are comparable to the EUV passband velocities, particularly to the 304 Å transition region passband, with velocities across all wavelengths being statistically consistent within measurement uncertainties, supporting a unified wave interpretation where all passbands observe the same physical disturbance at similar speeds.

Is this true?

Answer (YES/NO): NO